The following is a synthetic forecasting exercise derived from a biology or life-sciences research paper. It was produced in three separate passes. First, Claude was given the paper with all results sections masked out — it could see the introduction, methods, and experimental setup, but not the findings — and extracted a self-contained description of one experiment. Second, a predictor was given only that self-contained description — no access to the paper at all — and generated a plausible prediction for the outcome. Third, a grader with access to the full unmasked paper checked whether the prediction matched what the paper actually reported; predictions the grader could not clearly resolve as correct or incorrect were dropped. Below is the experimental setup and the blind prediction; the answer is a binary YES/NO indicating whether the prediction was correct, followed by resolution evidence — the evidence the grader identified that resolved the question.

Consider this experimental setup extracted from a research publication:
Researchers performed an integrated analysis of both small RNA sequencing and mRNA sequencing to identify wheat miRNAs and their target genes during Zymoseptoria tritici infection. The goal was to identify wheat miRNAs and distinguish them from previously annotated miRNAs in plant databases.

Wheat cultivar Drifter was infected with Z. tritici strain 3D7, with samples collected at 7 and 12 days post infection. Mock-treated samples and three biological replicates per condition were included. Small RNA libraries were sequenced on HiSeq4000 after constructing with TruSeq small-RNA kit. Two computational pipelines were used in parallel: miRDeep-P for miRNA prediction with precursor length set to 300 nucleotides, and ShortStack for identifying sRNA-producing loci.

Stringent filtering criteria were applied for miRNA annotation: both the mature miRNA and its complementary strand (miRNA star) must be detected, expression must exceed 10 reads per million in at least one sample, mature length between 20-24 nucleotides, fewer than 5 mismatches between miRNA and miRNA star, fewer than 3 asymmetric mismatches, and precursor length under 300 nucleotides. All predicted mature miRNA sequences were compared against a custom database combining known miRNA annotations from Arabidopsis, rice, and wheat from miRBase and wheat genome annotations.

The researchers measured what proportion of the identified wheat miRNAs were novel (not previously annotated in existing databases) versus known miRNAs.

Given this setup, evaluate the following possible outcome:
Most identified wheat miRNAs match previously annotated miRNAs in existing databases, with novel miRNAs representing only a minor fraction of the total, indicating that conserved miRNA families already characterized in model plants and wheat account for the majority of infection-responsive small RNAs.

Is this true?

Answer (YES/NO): NO